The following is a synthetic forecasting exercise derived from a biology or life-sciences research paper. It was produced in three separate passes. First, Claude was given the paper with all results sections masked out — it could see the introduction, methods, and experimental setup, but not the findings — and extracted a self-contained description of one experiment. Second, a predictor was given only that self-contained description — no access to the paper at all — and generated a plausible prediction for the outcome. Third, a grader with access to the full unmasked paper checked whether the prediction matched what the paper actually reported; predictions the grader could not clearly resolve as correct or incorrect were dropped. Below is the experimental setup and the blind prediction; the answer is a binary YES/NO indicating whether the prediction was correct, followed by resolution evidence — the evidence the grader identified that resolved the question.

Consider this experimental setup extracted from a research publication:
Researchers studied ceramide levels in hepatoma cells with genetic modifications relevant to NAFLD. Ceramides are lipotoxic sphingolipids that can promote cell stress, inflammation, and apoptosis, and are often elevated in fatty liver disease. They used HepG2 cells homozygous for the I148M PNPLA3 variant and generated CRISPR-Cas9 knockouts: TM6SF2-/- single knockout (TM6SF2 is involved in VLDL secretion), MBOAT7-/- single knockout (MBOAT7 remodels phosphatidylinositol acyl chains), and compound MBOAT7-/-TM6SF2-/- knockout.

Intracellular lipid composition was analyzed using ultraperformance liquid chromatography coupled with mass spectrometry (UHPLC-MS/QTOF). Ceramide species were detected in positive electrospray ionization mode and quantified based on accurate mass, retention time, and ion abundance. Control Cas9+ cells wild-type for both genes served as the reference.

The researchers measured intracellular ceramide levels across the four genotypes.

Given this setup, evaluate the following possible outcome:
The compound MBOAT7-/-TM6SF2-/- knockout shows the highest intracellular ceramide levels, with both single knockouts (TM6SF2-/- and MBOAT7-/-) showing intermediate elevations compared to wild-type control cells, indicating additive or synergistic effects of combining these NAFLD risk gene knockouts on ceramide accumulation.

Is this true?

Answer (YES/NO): NO